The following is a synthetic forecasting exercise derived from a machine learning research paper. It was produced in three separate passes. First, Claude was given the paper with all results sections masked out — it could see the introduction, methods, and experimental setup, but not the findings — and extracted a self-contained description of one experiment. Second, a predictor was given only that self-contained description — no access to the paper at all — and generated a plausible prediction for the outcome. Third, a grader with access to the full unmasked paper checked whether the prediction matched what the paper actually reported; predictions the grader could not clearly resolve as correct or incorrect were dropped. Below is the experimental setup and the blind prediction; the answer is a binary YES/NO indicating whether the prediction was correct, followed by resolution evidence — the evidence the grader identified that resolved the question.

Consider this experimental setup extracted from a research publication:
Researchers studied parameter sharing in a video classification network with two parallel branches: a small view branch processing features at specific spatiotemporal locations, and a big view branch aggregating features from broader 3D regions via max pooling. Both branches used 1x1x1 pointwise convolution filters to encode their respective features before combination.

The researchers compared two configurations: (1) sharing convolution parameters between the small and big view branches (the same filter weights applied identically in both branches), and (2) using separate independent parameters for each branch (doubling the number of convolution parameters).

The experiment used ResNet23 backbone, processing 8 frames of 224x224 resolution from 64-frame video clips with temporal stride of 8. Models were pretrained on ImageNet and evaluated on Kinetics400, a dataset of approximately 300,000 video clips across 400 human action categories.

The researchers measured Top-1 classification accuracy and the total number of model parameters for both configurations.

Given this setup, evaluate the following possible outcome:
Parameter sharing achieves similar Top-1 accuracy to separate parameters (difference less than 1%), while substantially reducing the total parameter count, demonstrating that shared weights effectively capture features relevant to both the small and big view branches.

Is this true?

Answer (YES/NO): NO